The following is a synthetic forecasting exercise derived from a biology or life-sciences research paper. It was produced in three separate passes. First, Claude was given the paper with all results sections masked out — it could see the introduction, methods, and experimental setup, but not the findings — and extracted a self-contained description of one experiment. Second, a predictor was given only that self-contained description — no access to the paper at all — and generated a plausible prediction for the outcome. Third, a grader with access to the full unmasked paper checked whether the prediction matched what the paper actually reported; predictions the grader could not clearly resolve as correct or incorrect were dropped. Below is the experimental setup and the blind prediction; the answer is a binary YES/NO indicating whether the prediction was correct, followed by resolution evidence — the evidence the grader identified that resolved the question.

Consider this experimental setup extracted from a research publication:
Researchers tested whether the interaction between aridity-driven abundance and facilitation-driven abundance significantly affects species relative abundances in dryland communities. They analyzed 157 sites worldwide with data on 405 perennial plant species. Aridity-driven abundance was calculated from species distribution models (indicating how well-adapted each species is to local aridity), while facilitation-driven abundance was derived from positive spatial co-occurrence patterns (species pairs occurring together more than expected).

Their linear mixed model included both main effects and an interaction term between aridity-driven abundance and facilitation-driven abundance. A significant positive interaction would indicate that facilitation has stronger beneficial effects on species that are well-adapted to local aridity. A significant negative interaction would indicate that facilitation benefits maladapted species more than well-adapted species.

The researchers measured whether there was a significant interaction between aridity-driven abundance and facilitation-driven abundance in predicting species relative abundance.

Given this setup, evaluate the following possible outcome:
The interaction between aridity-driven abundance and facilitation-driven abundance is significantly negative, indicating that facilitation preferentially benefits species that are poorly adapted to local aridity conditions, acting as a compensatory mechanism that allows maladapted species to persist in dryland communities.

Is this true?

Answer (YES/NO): YES